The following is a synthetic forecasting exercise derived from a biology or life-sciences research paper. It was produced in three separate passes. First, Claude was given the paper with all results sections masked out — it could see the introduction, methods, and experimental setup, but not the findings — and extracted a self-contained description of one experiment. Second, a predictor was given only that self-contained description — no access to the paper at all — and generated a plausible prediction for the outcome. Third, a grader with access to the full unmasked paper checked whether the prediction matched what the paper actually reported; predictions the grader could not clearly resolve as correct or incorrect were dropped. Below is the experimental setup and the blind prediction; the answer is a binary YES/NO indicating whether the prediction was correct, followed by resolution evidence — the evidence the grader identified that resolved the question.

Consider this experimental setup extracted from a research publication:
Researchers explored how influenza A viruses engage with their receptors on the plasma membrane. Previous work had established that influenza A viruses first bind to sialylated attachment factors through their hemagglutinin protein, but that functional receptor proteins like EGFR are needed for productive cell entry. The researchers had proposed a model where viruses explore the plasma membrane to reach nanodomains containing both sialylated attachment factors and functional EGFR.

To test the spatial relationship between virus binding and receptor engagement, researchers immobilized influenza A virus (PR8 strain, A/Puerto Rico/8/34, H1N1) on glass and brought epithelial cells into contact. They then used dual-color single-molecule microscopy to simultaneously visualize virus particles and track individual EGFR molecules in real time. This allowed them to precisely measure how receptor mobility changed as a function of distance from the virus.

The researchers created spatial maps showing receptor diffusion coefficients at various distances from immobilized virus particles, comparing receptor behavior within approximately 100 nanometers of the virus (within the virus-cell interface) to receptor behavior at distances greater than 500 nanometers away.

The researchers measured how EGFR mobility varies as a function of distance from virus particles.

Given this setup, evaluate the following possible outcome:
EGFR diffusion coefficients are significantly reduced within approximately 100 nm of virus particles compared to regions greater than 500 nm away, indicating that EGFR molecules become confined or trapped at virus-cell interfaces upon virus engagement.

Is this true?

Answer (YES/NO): NO